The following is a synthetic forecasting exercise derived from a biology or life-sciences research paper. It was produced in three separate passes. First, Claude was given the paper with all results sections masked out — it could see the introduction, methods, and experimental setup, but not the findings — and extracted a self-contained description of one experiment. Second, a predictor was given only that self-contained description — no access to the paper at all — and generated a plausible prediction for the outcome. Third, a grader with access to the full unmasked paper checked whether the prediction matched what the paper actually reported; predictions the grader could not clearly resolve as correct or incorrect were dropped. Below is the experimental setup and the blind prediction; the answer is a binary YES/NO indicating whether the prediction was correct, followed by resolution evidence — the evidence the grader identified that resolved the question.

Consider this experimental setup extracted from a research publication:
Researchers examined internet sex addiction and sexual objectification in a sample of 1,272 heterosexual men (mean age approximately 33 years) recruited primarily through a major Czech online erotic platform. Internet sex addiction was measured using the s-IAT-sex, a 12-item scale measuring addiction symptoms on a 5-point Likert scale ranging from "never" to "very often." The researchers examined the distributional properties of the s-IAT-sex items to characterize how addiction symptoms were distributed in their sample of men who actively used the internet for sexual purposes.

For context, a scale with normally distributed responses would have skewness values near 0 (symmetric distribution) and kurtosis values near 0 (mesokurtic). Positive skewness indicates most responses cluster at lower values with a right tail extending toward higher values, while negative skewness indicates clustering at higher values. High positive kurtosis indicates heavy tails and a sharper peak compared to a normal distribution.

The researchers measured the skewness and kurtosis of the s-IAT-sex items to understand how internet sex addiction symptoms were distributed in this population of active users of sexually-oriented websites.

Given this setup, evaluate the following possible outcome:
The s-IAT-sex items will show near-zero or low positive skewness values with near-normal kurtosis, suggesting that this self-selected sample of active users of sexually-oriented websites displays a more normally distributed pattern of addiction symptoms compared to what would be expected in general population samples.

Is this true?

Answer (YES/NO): NO